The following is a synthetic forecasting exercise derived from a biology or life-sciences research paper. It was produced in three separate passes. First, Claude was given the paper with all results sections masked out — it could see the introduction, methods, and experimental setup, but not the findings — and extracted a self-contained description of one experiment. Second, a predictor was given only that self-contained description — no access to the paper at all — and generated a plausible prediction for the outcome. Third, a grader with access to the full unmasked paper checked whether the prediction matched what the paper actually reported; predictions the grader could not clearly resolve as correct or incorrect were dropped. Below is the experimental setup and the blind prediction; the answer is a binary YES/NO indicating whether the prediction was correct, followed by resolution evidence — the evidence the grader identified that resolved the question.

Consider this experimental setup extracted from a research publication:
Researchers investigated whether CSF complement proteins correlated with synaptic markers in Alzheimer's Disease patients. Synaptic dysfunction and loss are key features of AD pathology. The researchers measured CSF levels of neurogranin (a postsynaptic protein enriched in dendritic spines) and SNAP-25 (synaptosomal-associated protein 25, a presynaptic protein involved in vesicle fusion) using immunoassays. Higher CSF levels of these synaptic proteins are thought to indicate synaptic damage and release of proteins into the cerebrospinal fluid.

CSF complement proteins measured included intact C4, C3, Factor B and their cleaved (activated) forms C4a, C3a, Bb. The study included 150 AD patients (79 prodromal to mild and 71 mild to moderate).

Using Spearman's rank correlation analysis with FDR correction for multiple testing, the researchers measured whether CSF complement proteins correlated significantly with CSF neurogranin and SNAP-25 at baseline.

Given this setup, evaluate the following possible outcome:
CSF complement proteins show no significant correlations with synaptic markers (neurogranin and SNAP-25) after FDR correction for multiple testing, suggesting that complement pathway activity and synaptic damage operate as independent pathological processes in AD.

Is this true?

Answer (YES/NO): YES